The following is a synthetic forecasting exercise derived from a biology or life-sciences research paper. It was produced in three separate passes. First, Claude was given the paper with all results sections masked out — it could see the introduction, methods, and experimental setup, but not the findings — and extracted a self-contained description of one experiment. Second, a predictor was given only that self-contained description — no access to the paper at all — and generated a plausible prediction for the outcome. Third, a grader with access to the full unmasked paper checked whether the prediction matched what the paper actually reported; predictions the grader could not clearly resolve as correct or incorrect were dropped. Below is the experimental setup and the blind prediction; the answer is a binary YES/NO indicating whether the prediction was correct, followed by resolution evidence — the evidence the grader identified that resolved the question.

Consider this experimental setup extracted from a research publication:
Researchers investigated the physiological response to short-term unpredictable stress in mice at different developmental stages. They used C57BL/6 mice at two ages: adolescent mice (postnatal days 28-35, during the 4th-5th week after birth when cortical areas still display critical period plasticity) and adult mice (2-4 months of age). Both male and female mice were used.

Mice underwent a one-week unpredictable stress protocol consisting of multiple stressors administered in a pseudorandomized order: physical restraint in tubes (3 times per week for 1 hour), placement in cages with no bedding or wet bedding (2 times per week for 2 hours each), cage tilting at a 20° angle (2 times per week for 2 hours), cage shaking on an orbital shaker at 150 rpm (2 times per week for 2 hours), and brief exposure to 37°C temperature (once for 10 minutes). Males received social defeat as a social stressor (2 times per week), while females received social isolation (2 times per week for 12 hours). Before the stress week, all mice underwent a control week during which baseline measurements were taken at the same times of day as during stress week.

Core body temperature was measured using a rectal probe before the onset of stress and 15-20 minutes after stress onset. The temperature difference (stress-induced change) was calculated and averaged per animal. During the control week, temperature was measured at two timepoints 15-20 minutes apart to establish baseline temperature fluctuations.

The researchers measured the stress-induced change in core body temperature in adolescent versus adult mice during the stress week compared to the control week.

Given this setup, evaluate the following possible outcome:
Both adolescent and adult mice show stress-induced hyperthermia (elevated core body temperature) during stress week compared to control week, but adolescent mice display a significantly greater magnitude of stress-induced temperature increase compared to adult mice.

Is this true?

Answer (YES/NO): NO